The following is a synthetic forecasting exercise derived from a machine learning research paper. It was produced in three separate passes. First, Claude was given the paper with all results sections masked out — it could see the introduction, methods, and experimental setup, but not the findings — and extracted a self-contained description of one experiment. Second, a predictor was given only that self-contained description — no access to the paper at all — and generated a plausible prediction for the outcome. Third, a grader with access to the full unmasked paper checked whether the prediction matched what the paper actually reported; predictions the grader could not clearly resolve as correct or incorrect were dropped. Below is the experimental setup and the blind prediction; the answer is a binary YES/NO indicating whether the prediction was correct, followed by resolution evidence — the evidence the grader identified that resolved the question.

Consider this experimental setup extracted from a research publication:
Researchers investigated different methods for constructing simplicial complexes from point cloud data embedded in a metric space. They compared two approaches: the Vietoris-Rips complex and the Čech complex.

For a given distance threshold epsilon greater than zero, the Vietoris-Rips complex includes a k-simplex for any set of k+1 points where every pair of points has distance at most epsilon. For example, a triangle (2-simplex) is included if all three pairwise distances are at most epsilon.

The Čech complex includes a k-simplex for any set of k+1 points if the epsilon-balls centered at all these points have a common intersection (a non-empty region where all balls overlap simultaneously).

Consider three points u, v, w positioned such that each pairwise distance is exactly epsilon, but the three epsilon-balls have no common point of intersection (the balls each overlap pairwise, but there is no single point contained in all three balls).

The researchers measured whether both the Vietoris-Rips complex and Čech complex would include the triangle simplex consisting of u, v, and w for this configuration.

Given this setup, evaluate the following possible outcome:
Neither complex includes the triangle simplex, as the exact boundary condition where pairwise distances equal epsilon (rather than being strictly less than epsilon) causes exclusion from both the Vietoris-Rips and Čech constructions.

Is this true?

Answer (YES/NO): NO